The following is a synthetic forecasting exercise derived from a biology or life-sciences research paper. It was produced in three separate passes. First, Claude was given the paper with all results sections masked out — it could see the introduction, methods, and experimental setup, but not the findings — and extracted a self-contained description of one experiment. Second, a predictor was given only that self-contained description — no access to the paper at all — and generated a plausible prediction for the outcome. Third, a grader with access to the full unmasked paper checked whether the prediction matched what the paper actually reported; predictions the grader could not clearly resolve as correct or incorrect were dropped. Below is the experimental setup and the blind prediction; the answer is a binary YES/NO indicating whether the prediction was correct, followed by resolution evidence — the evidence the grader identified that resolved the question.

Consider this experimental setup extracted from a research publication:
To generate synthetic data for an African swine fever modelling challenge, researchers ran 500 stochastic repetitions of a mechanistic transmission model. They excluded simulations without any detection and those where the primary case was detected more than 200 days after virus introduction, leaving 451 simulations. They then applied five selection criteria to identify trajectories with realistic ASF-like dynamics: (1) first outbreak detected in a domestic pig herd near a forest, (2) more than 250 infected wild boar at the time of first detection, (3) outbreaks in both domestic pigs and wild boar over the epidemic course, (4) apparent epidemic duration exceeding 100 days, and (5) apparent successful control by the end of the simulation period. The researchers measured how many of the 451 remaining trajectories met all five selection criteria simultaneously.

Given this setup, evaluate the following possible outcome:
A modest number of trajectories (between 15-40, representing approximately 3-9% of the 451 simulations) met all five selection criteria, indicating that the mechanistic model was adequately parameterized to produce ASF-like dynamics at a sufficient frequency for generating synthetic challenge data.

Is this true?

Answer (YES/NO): NO